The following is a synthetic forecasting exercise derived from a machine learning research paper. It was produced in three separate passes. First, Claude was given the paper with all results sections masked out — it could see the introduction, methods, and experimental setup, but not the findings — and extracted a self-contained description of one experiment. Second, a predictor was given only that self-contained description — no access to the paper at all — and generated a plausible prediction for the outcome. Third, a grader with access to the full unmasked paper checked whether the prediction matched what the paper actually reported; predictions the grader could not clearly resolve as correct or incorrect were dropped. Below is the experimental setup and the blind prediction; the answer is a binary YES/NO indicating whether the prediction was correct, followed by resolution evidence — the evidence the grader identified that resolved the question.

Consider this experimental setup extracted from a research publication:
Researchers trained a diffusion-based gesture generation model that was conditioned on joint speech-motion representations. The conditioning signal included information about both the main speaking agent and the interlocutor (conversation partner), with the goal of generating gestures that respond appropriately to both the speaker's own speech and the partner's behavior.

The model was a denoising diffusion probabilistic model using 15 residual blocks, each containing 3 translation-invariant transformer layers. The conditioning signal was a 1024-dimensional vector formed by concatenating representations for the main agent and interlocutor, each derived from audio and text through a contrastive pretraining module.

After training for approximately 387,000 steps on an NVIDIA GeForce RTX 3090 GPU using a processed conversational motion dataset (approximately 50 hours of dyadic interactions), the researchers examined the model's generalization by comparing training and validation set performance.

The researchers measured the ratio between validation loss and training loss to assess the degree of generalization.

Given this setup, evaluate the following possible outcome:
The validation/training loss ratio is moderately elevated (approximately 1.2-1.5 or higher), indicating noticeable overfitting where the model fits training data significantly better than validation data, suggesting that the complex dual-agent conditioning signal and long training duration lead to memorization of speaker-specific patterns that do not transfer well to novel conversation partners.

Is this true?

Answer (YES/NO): YES